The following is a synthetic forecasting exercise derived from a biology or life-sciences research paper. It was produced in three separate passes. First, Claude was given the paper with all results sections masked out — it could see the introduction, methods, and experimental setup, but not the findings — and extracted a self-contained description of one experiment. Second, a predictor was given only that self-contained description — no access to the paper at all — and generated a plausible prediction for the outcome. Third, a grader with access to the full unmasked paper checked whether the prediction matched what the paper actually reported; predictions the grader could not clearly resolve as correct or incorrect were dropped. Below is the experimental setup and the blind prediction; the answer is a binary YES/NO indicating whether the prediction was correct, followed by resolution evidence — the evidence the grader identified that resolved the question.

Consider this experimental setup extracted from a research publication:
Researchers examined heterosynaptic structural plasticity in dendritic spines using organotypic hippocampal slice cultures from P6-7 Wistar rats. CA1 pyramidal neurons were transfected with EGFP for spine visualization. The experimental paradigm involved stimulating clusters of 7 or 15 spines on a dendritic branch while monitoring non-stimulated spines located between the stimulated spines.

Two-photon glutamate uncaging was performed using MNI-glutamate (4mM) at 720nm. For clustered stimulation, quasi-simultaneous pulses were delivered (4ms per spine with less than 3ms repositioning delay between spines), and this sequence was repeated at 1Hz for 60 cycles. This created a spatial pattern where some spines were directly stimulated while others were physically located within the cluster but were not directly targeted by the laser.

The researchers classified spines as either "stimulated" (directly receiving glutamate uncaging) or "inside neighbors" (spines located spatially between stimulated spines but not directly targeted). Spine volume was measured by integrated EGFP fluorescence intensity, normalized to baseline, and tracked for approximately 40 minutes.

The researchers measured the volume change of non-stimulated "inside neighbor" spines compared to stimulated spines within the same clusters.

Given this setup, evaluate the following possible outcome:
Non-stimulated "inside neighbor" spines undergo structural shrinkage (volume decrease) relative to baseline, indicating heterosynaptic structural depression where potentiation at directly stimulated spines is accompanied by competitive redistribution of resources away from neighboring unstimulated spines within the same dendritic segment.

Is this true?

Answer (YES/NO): NO